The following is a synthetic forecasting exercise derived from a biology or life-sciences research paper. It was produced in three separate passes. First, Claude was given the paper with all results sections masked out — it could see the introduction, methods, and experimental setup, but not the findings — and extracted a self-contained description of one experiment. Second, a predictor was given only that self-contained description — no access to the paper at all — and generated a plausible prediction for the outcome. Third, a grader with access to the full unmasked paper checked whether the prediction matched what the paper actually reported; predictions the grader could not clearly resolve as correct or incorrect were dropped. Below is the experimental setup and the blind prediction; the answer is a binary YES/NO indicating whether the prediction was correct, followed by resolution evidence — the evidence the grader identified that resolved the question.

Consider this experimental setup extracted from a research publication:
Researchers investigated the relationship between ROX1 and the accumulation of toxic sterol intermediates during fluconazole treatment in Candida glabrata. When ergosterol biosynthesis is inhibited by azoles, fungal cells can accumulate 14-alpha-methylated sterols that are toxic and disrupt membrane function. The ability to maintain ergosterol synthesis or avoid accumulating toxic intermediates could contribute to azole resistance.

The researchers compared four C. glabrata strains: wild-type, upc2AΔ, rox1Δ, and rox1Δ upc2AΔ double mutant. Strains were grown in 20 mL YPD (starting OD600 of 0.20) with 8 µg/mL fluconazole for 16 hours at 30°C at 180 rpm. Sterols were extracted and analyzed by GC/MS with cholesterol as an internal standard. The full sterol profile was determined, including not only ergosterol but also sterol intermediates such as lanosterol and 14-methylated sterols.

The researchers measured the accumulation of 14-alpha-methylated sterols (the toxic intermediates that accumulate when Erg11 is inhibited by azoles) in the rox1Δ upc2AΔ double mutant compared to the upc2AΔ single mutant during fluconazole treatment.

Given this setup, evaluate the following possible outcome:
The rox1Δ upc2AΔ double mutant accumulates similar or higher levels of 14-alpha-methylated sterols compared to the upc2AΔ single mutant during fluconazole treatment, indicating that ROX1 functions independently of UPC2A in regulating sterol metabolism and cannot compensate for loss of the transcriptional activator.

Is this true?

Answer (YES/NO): NO